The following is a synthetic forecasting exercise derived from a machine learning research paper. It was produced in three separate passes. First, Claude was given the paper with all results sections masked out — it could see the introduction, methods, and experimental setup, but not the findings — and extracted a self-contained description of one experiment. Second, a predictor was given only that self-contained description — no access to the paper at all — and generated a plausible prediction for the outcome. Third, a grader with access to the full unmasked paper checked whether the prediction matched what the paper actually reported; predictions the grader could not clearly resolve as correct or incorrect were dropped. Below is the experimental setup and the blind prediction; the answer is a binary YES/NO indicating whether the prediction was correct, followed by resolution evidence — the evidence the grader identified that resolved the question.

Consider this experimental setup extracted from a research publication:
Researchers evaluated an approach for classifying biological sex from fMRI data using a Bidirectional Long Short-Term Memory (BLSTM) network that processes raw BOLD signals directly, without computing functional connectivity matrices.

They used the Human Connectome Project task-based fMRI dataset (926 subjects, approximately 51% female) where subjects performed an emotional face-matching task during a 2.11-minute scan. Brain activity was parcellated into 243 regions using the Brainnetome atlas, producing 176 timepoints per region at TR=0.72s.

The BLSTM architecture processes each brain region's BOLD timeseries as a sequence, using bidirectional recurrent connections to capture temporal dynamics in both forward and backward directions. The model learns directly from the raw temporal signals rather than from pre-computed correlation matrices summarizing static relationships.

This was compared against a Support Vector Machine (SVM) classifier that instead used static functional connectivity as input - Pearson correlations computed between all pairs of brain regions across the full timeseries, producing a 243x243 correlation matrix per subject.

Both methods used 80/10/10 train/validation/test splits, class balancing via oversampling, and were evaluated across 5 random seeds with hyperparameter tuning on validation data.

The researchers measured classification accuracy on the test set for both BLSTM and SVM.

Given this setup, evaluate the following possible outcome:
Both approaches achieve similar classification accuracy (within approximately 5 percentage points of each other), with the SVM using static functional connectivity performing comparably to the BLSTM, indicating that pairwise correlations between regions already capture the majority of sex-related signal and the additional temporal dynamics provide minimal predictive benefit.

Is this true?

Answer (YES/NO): NO